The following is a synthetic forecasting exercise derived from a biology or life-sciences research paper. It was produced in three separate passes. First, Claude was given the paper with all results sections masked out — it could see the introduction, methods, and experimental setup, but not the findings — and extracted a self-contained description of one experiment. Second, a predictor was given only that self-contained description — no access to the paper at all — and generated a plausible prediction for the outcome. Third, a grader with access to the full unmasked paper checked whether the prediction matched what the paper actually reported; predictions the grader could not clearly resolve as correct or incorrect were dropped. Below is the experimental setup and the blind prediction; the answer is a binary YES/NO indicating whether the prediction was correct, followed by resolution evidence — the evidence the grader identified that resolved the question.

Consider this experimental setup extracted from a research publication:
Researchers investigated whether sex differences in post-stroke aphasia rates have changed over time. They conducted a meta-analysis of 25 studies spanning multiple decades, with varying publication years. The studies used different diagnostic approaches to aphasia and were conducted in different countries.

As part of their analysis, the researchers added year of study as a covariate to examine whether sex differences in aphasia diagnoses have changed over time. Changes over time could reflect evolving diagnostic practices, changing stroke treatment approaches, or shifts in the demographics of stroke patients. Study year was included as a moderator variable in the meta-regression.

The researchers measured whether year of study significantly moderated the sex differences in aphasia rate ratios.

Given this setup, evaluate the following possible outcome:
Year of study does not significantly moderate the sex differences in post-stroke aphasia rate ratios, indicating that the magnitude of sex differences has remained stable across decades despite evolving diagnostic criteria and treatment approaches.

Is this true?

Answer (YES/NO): YES